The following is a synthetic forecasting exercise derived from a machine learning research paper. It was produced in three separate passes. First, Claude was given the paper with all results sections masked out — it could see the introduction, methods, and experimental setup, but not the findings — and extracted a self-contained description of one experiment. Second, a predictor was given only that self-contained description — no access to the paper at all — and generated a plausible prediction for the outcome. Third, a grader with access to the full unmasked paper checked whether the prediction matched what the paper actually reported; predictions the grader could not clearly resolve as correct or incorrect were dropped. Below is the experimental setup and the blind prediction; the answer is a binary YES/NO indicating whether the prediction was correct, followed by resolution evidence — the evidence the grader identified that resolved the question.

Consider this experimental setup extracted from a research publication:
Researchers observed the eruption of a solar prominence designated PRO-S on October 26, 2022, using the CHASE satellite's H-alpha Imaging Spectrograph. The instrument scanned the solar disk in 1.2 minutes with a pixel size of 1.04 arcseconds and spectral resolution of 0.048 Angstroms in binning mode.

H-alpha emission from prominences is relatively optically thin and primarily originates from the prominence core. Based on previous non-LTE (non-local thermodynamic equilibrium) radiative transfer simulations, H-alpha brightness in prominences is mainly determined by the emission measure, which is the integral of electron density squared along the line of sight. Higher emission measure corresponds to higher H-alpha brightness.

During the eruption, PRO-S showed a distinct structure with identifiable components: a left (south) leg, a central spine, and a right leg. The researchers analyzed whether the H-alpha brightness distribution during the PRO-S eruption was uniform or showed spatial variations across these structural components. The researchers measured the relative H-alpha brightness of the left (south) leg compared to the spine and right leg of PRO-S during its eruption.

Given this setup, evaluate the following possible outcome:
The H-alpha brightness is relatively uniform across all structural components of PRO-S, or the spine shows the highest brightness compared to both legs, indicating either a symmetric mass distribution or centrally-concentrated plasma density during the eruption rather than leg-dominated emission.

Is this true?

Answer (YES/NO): NO